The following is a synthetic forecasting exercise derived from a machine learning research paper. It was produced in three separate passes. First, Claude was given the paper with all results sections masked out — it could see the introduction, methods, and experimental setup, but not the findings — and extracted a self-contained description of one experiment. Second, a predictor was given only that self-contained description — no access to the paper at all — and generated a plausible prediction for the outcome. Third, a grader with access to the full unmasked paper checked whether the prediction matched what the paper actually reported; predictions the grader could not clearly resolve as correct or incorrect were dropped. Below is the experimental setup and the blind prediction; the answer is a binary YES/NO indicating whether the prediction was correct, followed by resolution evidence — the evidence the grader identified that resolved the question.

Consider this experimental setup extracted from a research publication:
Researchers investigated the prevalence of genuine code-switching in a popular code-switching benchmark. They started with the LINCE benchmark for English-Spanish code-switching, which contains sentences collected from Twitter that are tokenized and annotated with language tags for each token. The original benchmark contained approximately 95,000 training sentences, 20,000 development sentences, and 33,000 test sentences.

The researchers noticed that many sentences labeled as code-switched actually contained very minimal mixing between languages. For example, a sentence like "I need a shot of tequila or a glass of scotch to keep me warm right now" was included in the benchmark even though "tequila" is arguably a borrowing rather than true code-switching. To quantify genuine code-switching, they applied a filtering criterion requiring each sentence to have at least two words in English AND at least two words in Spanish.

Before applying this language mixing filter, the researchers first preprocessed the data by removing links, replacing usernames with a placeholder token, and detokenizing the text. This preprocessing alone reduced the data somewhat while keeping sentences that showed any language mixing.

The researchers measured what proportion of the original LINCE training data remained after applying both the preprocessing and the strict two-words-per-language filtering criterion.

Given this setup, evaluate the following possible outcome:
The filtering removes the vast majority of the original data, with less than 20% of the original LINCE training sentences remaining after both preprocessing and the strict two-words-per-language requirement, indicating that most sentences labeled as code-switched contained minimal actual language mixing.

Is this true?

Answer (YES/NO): YES